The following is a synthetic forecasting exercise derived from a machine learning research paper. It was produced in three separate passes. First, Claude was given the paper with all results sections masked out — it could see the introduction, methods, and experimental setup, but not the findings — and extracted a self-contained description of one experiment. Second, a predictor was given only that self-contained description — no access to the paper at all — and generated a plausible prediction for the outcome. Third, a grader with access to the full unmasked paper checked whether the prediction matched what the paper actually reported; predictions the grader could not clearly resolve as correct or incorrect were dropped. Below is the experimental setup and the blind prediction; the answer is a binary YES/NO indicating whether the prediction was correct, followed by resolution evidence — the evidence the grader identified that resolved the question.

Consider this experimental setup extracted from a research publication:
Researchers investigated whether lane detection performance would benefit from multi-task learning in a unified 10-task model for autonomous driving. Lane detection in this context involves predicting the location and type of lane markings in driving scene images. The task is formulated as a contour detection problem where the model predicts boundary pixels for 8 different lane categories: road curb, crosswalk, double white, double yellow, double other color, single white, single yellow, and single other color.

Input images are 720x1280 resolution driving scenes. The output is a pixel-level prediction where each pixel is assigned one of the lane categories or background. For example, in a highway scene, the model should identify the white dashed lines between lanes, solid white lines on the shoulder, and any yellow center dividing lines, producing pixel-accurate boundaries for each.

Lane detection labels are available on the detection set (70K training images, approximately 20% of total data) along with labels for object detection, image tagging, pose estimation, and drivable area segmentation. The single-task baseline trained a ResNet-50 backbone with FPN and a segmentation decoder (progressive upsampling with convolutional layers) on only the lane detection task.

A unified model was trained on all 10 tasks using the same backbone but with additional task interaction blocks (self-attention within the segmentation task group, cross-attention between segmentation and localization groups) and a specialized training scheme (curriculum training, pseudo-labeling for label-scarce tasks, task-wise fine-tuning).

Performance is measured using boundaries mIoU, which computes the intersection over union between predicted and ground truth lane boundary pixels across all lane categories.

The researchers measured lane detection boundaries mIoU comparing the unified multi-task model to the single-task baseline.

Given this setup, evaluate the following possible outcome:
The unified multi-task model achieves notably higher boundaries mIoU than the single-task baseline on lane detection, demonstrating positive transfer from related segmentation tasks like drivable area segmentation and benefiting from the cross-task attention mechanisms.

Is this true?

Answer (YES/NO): NO